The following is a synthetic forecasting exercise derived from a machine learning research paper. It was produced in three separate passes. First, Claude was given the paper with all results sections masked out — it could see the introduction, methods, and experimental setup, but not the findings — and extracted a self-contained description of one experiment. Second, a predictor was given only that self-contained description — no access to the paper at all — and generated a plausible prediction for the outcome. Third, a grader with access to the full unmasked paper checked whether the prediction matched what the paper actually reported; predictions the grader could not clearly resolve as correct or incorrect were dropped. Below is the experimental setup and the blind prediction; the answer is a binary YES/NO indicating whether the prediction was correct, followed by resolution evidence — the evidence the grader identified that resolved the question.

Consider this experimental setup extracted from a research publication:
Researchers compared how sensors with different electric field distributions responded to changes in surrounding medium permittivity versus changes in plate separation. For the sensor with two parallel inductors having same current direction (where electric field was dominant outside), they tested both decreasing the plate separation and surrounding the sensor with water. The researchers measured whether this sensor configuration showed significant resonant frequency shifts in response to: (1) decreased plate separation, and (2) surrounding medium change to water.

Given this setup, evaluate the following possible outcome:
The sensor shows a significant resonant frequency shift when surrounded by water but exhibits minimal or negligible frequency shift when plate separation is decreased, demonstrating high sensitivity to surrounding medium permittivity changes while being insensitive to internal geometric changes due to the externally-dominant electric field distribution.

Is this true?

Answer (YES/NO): YES